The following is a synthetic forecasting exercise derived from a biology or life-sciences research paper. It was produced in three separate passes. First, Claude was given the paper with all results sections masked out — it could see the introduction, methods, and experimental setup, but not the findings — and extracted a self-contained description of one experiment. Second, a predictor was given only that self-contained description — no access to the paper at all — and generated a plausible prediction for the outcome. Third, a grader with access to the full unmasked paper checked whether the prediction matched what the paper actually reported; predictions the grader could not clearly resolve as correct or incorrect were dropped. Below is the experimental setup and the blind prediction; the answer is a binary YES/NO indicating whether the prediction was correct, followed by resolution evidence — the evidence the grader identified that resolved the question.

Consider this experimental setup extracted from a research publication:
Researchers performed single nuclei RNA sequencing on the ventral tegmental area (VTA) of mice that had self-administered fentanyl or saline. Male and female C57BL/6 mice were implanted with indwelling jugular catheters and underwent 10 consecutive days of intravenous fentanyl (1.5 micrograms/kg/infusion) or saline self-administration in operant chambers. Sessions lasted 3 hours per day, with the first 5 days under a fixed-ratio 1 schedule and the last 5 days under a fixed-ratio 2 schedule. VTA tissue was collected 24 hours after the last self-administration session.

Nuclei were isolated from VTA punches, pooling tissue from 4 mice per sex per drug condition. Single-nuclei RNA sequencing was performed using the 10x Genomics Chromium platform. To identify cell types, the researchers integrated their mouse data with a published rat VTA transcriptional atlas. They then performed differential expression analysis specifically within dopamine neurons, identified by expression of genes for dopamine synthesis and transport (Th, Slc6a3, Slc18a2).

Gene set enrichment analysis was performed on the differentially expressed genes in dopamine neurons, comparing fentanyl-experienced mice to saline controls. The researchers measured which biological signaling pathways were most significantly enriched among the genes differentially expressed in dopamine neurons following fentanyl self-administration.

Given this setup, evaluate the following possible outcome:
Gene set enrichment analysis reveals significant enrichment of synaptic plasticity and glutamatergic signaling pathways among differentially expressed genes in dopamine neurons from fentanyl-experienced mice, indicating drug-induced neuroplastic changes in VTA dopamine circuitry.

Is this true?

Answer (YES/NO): NO